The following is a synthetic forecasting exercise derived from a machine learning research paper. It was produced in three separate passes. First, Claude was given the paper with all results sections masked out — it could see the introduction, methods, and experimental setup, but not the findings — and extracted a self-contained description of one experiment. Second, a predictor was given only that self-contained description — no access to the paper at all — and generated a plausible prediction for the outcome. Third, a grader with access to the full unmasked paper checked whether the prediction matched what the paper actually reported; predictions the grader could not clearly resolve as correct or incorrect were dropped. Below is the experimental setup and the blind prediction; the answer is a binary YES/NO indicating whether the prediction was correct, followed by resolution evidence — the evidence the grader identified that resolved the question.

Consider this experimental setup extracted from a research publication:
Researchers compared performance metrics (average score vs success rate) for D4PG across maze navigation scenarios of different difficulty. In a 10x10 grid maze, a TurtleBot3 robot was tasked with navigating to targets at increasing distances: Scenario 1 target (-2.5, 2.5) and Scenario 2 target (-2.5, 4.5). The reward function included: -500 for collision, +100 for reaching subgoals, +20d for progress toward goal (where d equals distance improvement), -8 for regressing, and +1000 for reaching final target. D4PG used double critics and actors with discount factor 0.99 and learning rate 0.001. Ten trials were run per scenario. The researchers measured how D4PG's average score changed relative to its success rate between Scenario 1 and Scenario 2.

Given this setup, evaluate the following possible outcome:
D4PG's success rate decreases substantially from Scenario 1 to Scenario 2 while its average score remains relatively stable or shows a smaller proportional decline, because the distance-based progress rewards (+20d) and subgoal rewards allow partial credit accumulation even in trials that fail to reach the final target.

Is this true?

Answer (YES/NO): NO